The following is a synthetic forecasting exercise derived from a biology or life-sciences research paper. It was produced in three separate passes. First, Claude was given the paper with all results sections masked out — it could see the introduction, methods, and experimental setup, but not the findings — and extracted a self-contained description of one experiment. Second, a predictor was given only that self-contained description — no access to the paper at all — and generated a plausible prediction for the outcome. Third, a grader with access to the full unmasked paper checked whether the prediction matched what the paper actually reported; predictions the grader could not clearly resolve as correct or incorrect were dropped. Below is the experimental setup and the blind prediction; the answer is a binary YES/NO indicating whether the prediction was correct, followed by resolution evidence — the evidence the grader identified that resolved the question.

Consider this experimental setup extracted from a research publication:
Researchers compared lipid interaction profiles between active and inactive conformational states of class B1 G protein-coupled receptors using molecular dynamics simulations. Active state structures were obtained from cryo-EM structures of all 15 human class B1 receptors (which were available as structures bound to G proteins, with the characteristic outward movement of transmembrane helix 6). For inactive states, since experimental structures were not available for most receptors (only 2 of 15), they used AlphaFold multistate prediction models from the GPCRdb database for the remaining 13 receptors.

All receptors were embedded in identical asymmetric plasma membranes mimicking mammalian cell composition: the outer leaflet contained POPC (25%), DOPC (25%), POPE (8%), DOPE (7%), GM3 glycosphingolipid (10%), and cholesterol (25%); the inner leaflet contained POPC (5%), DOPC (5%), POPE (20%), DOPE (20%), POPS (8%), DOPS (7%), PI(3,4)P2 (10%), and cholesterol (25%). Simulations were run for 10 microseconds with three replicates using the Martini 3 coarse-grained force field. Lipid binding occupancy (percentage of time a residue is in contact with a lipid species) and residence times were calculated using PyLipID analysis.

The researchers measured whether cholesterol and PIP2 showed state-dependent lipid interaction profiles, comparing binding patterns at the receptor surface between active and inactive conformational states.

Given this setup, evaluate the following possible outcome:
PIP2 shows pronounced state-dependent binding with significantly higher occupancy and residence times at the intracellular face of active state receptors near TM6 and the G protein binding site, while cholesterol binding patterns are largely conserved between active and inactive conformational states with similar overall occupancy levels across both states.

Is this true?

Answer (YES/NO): NO